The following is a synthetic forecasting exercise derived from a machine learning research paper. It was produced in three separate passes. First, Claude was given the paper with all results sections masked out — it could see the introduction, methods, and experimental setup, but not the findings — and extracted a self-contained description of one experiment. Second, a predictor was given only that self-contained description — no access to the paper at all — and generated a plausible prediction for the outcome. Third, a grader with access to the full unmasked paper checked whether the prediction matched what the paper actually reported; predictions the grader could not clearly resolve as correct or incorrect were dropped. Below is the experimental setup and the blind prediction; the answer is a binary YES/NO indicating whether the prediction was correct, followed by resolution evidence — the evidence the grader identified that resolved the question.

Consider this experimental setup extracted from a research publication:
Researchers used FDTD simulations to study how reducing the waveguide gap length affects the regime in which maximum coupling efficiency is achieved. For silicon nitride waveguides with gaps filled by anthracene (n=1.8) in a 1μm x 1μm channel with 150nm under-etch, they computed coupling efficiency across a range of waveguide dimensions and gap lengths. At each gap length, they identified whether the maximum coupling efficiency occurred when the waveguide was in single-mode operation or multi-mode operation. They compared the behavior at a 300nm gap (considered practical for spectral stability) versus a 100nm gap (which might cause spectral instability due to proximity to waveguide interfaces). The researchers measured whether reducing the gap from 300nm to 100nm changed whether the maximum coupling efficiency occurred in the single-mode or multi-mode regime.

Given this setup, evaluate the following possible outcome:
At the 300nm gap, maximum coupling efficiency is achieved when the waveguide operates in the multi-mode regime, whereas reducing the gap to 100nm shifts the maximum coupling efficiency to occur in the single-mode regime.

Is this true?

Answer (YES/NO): YES